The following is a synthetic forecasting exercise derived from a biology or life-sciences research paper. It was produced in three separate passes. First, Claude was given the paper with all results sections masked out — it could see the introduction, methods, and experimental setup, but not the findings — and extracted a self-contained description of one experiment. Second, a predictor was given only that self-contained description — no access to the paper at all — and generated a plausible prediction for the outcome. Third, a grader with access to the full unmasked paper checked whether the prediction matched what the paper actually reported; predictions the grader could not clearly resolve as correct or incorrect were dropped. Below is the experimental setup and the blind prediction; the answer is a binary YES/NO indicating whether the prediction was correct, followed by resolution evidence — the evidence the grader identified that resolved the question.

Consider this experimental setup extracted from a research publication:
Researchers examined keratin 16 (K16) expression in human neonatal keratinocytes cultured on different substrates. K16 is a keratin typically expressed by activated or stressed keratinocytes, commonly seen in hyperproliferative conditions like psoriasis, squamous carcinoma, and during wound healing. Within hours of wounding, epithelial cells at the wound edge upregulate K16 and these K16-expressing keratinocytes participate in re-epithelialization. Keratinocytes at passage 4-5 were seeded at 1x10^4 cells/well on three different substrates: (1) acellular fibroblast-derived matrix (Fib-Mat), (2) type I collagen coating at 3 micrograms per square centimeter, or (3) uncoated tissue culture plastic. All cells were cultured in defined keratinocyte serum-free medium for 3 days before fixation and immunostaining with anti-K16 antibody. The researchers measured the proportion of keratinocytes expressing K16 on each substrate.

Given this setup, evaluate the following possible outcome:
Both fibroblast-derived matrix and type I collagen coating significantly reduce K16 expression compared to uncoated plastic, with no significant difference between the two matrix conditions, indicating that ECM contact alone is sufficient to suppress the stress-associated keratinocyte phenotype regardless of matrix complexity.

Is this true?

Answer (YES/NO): NO